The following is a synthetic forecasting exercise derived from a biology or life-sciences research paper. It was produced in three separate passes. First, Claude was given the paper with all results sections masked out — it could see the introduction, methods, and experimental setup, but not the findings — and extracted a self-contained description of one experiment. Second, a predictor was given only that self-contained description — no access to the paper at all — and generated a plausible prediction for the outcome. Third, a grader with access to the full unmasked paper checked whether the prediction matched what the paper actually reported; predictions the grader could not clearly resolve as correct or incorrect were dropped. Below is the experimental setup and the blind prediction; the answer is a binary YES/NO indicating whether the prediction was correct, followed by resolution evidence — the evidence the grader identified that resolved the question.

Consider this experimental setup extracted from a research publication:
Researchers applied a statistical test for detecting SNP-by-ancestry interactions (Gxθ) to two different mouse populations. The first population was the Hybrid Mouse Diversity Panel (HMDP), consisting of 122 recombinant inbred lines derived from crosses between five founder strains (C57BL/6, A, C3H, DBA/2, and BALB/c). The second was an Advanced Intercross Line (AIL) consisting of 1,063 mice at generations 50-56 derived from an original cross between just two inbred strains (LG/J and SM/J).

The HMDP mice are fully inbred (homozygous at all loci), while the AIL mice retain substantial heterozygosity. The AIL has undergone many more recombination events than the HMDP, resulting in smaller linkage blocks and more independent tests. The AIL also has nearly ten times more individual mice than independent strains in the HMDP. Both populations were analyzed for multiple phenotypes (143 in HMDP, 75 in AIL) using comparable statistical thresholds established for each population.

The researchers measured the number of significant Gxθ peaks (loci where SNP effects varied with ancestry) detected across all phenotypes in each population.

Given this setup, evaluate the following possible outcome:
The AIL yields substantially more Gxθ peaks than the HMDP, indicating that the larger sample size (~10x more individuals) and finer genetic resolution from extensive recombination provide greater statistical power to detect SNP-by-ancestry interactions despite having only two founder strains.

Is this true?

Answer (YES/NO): NO